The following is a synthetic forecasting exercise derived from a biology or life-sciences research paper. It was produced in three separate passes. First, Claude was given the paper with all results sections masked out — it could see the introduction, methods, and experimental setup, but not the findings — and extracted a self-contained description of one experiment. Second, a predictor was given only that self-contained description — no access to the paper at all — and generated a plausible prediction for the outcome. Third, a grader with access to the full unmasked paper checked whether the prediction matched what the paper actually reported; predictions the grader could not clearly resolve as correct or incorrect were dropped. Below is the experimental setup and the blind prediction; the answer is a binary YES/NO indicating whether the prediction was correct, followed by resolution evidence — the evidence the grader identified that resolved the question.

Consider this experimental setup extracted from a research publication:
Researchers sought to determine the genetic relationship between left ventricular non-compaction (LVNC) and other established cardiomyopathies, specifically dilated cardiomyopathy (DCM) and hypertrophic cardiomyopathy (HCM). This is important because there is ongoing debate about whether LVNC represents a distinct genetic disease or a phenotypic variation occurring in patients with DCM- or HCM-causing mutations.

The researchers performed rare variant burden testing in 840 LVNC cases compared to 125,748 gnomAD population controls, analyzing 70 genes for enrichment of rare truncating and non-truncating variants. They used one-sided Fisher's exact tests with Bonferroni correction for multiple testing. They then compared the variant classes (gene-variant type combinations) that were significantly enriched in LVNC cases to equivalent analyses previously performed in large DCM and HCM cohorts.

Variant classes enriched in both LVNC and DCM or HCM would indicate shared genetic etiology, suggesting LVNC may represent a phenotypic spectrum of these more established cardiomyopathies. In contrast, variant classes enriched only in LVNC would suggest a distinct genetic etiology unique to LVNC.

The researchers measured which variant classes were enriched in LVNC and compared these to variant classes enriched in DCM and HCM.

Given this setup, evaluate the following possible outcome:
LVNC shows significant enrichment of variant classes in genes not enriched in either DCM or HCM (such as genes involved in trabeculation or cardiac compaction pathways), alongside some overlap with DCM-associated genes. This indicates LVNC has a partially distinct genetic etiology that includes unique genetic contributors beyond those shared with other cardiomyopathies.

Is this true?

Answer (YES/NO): NO